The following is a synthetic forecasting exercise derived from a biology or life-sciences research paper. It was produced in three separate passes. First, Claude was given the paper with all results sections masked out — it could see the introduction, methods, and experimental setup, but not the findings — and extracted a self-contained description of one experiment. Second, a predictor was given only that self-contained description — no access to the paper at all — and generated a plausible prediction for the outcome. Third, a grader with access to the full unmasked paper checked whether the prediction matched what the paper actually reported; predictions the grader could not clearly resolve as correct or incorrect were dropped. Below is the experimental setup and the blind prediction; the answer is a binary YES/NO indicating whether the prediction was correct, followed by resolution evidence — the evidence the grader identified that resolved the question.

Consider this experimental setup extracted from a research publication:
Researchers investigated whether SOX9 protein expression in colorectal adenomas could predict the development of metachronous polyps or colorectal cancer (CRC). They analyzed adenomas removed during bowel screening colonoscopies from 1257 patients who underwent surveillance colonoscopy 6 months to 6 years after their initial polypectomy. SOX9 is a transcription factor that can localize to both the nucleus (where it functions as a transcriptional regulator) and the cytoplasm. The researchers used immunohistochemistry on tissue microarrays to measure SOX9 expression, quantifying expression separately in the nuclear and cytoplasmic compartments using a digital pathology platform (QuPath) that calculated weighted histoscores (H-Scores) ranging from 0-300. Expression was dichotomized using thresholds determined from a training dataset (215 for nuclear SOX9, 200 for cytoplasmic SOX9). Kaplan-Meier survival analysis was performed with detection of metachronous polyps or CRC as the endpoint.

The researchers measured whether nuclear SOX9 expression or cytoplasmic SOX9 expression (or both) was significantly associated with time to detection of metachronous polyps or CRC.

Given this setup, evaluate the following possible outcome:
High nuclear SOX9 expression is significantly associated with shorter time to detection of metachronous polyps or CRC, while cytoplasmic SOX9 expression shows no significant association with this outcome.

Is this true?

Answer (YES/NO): NO